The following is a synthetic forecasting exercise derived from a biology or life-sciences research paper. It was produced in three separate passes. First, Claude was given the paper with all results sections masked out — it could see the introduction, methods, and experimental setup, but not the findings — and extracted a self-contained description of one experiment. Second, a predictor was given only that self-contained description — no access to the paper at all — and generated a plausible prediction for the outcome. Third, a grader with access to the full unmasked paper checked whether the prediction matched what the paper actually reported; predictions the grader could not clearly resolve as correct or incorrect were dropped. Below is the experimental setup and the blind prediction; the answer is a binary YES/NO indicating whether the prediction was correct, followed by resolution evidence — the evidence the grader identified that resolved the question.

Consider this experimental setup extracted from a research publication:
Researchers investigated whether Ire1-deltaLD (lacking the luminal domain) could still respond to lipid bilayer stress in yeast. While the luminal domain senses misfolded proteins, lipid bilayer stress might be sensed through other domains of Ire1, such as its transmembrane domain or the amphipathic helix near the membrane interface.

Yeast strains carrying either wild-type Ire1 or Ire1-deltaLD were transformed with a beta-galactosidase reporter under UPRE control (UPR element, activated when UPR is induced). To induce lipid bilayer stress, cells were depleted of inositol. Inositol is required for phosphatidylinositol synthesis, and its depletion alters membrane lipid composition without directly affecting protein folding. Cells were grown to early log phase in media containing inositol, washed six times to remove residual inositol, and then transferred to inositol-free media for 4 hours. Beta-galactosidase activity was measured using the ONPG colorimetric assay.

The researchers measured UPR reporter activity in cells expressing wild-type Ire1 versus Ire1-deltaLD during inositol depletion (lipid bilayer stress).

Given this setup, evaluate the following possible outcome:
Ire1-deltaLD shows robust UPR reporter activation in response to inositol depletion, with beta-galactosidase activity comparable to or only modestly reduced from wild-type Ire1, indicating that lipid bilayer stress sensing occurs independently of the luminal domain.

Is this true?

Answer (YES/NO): NO